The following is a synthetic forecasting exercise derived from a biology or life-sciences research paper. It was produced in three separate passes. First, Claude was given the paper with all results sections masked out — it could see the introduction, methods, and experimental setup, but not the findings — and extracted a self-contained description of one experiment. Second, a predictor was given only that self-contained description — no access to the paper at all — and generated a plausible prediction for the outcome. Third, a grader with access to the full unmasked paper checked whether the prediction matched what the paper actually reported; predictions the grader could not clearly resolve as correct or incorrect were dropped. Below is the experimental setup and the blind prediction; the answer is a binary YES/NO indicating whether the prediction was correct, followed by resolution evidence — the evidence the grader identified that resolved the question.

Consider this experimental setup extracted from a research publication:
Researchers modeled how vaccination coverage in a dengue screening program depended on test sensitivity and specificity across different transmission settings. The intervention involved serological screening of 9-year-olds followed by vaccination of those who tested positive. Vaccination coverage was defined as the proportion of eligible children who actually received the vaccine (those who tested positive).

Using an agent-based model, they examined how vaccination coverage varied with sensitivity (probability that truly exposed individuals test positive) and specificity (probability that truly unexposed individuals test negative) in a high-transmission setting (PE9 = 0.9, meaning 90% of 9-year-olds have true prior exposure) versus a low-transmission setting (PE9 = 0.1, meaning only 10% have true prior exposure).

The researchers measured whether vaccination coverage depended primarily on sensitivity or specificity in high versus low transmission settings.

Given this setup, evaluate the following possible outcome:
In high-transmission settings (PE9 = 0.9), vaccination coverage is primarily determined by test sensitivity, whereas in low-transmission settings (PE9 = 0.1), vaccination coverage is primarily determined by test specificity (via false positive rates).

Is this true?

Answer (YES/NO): YES